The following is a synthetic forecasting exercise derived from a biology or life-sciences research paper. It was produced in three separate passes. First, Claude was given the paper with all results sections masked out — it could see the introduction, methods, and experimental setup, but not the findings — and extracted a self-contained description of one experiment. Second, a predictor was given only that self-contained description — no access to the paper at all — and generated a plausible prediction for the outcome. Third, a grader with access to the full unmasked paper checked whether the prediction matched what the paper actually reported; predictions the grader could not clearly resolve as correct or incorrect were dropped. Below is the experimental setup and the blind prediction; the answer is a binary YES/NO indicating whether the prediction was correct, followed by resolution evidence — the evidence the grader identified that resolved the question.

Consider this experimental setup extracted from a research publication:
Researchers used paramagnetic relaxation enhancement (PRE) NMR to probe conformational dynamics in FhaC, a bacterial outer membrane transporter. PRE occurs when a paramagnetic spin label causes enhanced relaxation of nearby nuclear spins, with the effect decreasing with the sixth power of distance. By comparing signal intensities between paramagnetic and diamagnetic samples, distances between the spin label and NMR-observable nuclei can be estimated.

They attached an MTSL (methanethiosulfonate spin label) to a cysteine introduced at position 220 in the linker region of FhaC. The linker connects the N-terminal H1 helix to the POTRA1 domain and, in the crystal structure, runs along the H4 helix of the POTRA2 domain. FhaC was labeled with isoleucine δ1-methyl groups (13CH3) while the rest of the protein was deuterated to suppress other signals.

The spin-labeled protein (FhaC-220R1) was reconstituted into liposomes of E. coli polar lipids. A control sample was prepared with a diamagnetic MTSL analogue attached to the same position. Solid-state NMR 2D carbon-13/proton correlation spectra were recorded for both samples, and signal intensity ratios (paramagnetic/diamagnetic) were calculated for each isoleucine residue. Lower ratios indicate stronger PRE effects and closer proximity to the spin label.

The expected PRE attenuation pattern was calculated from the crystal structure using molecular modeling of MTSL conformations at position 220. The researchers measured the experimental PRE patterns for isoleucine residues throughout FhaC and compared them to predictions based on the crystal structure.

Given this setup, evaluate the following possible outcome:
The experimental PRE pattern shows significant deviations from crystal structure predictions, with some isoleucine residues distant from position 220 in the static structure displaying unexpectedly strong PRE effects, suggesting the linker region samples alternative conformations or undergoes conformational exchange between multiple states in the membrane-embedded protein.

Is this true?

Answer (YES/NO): NO